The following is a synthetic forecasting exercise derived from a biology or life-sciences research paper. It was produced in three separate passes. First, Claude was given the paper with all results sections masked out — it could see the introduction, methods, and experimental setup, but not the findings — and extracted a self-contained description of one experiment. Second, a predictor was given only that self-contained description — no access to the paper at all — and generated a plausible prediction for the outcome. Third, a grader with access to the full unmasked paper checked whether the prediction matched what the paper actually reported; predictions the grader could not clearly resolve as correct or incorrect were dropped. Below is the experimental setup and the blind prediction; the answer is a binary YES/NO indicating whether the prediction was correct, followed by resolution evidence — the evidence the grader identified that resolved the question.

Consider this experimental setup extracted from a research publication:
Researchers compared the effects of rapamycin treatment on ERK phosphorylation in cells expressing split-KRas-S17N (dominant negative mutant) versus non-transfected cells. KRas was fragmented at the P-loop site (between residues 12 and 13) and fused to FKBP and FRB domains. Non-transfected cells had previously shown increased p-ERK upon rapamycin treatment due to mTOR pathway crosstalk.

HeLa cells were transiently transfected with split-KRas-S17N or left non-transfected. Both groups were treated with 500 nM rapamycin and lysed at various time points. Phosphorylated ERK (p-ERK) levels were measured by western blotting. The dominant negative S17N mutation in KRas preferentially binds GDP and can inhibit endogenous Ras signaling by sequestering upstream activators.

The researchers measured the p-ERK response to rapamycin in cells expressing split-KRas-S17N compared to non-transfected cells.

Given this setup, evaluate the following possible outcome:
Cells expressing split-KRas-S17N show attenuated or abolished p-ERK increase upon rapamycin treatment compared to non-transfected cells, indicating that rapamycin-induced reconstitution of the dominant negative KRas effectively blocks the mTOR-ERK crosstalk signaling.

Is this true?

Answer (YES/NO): YES